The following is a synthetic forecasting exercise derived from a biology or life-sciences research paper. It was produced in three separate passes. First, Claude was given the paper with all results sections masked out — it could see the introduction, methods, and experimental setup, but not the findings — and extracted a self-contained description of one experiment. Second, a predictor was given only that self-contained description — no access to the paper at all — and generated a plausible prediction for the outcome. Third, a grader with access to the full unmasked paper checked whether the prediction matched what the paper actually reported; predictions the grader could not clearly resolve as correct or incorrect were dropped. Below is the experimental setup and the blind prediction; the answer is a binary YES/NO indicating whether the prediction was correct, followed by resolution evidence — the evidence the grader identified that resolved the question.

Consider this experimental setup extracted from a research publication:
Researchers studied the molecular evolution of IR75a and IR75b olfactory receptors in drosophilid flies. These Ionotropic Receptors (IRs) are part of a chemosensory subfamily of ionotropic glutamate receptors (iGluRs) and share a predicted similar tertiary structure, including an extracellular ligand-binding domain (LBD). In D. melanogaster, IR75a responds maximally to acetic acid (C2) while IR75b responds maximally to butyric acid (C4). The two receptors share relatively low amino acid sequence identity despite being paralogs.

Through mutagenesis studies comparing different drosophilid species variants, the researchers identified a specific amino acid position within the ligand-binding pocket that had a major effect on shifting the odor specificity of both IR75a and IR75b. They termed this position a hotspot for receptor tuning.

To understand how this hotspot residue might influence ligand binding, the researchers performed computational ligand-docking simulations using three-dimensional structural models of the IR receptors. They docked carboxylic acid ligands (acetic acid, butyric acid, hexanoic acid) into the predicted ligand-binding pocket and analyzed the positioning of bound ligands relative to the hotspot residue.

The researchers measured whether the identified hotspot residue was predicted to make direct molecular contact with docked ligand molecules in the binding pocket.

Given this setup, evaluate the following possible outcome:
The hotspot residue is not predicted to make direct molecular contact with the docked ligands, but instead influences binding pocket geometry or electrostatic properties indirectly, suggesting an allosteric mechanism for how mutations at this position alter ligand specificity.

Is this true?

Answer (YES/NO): YES